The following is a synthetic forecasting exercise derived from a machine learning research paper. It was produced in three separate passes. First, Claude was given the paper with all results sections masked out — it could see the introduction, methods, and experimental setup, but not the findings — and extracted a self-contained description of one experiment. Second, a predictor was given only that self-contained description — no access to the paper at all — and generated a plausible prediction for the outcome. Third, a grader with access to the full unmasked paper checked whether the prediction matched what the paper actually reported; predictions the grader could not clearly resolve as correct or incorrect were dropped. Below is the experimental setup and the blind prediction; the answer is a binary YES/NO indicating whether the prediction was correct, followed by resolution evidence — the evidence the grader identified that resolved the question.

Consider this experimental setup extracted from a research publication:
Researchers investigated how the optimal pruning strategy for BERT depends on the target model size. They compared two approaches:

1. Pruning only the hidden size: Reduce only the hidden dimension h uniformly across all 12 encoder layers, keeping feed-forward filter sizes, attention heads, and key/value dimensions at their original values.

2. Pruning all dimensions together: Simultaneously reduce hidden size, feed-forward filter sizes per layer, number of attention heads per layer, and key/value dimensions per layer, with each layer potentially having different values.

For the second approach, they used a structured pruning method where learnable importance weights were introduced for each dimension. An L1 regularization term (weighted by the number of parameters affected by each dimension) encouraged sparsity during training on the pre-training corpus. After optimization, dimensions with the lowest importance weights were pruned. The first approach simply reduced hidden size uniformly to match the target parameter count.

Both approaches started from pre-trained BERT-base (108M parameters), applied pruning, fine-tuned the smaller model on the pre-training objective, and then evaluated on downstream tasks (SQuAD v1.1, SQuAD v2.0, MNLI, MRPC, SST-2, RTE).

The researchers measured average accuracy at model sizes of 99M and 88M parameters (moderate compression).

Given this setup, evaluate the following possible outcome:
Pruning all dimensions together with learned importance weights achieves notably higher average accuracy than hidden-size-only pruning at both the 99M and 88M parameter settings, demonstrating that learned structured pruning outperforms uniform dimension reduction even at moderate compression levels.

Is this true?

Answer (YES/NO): NO